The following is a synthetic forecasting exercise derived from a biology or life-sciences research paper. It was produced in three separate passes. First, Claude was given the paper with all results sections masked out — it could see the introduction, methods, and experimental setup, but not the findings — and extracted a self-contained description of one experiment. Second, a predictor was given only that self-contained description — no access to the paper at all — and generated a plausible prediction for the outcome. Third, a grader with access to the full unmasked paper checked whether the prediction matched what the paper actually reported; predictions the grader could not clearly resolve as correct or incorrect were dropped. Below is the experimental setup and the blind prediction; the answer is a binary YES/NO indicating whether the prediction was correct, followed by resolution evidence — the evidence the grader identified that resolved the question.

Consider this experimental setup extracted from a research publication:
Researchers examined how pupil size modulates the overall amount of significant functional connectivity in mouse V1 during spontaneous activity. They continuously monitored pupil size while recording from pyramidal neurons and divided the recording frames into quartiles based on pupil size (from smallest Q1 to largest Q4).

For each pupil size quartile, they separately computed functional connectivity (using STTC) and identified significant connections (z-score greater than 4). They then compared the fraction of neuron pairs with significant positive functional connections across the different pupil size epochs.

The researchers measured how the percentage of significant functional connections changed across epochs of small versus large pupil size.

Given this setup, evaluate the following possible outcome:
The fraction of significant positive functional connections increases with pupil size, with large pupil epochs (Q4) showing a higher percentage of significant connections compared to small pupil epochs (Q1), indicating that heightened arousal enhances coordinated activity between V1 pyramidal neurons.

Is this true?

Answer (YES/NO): NO